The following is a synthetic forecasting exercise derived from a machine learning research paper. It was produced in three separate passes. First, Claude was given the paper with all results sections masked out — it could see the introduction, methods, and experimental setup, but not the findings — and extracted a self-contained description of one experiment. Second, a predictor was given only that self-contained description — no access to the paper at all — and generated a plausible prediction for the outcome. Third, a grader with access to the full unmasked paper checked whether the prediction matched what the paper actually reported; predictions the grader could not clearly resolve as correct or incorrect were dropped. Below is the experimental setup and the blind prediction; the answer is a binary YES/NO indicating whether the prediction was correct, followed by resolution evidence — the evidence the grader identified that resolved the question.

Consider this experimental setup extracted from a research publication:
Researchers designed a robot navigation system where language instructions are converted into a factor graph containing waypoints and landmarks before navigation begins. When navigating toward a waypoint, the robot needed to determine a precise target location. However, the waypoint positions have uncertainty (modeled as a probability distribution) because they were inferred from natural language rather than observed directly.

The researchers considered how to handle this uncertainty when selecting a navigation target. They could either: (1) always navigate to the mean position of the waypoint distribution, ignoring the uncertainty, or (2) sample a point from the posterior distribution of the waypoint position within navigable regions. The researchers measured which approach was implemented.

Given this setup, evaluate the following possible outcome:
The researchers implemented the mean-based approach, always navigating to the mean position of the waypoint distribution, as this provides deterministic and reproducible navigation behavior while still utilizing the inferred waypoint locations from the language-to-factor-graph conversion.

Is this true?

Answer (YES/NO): NO